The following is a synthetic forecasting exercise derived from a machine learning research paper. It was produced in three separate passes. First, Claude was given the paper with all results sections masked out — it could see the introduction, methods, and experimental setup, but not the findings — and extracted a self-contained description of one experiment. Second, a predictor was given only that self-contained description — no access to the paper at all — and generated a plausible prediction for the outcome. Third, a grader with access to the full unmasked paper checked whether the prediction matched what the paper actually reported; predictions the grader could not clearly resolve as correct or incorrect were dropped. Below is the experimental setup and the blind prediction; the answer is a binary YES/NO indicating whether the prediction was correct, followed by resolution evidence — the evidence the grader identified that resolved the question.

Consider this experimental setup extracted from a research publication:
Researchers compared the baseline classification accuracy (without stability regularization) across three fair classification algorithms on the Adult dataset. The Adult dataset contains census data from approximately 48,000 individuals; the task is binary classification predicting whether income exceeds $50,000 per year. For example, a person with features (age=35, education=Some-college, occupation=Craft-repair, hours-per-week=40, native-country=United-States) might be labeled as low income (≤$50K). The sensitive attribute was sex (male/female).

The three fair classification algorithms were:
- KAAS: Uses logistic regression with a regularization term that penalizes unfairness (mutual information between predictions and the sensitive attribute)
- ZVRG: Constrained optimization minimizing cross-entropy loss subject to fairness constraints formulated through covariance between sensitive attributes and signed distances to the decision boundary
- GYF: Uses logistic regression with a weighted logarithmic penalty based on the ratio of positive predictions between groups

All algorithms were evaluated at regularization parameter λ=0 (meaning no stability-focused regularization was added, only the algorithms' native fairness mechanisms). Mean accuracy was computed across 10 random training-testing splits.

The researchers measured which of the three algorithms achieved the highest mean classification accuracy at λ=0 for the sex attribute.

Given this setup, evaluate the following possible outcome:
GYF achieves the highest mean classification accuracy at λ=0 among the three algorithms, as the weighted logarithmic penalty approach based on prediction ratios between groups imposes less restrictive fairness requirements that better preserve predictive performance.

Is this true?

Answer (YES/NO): NO